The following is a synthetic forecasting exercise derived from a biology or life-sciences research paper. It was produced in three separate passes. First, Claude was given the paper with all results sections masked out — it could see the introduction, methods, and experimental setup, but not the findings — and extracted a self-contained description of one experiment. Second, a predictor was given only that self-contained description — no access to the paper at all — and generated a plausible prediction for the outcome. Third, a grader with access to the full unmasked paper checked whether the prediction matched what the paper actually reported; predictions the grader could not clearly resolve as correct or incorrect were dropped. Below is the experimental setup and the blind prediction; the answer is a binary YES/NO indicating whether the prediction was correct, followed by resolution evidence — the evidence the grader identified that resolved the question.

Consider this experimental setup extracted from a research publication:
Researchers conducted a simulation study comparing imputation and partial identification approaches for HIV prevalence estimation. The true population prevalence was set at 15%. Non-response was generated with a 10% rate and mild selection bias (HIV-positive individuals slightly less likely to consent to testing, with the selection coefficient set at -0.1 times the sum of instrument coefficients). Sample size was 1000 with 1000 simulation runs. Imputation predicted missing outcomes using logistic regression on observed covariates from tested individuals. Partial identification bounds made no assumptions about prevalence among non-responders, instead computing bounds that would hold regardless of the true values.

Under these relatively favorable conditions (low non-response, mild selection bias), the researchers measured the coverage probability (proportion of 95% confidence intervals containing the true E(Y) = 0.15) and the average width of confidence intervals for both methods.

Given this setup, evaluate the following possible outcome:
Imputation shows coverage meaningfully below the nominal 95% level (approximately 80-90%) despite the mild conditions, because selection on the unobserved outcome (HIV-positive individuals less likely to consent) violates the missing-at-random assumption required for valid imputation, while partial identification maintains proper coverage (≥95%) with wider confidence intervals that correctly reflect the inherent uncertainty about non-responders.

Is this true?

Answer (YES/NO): NO